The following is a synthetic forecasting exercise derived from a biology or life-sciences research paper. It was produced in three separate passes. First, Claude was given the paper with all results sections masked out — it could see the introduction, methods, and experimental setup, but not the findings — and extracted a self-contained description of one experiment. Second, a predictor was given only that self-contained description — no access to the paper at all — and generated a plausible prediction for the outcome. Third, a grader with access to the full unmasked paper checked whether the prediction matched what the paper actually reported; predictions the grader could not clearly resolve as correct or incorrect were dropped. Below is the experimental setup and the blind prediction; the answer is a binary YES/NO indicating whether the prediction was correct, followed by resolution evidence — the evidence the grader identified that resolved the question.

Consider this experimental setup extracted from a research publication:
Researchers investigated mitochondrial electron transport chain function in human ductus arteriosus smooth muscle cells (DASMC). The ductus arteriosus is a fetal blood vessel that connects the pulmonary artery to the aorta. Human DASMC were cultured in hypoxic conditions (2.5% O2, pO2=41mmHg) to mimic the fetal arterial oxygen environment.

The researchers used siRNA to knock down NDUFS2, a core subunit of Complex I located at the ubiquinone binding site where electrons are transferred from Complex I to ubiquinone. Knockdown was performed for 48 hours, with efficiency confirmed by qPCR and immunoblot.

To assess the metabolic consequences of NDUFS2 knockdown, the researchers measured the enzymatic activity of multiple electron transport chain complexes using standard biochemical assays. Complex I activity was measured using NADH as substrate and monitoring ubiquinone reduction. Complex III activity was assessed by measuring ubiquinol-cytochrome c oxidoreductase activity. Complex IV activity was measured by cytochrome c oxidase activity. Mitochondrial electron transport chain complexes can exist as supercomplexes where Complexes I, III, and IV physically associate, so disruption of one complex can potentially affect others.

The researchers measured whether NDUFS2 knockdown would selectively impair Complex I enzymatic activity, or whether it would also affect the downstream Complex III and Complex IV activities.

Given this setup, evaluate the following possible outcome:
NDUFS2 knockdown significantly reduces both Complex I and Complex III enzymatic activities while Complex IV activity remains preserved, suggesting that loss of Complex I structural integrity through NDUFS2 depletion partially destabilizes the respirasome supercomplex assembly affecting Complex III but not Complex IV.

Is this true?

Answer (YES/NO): NO